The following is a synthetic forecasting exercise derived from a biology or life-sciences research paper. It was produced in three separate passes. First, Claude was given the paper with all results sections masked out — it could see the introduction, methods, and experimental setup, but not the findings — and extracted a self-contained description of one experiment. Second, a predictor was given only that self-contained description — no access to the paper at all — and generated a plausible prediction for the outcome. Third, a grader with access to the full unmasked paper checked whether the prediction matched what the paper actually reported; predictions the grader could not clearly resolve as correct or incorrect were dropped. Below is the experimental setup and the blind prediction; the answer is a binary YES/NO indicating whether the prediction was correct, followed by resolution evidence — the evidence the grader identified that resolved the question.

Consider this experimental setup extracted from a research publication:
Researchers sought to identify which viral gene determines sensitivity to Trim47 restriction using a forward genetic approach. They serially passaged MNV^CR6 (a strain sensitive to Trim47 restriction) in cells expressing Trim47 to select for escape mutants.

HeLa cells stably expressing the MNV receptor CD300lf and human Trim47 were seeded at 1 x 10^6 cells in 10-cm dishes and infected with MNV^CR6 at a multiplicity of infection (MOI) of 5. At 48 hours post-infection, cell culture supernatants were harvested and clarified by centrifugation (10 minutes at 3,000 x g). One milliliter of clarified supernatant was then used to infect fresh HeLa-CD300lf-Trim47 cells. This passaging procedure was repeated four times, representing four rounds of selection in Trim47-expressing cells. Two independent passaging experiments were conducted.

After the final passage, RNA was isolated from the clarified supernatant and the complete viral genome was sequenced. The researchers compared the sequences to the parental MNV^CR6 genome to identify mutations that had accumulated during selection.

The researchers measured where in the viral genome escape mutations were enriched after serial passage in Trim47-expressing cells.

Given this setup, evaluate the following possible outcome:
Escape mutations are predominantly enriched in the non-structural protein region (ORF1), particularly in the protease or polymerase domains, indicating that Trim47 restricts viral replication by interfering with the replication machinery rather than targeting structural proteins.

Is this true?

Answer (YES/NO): NO